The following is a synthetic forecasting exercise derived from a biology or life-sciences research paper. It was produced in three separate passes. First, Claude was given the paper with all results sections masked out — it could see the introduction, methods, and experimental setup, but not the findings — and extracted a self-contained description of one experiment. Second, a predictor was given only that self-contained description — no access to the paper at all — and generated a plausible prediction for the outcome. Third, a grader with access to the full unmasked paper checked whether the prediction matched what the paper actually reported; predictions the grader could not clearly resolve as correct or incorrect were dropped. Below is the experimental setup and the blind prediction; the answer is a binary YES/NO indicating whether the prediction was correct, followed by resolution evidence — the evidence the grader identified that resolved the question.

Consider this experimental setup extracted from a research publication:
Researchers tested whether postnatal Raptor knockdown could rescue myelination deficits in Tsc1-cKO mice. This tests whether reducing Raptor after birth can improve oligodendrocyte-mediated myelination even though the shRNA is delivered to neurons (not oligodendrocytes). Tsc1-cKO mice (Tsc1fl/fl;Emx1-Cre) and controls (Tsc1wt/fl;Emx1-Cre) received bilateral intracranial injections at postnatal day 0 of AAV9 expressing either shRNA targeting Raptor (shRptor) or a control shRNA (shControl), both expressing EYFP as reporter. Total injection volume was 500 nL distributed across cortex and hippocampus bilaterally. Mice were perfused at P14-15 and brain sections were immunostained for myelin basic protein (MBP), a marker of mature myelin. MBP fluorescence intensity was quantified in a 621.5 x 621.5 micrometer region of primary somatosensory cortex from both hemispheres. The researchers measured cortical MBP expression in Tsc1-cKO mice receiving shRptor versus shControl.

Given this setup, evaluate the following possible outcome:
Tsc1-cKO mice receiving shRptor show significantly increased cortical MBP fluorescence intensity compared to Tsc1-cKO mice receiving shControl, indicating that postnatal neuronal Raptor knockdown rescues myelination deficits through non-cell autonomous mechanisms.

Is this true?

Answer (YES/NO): NO